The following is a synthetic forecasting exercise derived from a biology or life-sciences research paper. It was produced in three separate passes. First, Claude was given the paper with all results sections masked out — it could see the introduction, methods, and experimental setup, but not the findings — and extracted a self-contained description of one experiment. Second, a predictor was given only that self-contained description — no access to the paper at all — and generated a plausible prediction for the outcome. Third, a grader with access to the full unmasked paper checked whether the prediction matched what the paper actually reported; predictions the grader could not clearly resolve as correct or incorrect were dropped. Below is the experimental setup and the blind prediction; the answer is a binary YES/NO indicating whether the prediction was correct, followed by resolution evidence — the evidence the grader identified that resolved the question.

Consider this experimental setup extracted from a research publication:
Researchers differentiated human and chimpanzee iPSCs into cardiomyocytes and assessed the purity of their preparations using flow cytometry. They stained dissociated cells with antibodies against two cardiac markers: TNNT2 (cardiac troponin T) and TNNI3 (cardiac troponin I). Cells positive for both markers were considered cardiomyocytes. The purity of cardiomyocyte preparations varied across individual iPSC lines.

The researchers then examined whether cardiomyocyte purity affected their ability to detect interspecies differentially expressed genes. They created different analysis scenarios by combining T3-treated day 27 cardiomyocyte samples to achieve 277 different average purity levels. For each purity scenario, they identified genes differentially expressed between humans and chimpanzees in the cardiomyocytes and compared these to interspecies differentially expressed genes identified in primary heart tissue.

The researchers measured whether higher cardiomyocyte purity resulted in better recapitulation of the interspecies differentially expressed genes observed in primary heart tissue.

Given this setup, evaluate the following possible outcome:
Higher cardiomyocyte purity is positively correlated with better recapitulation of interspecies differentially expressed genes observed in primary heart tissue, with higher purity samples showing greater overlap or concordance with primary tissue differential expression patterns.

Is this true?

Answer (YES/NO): NO